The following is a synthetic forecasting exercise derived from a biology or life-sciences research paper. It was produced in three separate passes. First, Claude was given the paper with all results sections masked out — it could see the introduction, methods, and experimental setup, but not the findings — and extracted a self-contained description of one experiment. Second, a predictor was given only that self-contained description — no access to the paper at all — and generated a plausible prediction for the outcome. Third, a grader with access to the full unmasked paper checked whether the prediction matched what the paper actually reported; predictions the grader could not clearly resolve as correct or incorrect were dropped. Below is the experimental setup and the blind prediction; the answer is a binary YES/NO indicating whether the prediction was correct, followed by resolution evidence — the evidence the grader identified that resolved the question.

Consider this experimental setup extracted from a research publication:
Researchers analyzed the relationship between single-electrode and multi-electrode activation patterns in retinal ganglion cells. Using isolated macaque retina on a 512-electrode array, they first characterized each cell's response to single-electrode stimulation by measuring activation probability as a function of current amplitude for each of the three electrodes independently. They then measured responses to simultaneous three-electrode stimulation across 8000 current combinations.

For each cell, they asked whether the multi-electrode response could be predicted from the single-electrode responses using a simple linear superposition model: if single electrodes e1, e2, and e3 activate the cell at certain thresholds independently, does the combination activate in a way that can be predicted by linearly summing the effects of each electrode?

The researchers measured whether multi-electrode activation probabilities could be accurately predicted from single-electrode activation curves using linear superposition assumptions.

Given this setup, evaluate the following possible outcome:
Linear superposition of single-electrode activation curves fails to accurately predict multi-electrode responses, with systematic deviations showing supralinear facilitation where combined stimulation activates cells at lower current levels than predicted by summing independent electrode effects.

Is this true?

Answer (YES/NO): NO